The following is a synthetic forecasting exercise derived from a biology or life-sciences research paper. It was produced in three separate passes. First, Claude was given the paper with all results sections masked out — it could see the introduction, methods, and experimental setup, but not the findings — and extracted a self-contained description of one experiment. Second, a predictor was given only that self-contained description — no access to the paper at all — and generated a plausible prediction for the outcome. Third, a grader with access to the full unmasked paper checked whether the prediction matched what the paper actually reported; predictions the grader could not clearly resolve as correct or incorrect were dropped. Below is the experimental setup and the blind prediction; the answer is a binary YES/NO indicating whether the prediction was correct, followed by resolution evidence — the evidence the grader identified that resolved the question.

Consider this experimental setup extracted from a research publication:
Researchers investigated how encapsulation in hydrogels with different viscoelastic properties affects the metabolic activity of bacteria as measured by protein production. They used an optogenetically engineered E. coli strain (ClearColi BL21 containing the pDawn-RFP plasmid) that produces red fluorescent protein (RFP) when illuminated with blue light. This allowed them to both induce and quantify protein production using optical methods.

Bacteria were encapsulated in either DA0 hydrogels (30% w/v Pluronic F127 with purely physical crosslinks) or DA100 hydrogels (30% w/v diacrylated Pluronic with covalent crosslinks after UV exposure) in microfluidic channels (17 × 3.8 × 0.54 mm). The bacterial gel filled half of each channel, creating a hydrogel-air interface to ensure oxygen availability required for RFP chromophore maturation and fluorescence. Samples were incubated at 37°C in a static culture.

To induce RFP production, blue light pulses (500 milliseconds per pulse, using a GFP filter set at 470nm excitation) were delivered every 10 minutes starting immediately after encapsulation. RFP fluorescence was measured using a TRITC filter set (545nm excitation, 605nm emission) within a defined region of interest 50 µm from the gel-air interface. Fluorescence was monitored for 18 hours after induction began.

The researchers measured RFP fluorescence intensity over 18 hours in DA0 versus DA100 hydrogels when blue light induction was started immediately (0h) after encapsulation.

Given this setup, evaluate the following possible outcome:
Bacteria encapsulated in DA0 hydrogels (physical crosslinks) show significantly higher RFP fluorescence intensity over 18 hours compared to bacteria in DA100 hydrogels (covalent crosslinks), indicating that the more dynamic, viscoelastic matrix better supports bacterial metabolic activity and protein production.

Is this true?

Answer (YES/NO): NO